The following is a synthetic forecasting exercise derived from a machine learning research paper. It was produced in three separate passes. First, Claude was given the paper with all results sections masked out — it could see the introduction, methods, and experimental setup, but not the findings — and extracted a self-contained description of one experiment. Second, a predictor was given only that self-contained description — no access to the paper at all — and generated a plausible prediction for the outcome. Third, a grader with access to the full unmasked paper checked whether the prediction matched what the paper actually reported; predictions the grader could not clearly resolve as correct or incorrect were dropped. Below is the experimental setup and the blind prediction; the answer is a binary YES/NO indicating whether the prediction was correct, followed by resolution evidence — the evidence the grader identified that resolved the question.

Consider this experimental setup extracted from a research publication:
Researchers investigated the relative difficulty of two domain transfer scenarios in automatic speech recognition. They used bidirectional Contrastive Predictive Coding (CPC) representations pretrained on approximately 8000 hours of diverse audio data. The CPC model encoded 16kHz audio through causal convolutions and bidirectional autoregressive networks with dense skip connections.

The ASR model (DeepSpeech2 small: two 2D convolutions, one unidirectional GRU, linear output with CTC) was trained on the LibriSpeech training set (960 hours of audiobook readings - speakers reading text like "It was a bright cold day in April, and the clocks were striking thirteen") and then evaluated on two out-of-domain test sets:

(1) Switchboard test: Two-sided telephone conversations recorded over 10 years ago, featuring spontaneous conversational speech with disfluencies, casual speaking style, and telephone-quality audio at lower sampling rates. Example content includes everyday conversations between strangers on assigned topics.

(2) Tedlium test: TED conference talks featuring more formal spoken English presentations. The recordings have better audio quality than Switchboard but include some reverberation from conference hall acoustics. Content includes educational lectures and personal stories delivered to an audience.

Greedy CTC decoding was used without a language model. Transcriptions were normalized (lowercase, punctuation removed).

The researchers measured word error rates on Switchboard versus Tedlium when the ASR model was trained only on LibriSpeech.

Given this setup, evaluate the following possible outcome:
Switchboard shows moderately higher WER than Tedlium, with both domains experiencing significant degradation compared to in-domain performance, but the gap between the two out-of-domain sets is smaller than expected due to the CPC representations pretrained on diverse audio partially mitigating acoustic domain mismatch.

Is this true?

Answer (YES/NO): NO